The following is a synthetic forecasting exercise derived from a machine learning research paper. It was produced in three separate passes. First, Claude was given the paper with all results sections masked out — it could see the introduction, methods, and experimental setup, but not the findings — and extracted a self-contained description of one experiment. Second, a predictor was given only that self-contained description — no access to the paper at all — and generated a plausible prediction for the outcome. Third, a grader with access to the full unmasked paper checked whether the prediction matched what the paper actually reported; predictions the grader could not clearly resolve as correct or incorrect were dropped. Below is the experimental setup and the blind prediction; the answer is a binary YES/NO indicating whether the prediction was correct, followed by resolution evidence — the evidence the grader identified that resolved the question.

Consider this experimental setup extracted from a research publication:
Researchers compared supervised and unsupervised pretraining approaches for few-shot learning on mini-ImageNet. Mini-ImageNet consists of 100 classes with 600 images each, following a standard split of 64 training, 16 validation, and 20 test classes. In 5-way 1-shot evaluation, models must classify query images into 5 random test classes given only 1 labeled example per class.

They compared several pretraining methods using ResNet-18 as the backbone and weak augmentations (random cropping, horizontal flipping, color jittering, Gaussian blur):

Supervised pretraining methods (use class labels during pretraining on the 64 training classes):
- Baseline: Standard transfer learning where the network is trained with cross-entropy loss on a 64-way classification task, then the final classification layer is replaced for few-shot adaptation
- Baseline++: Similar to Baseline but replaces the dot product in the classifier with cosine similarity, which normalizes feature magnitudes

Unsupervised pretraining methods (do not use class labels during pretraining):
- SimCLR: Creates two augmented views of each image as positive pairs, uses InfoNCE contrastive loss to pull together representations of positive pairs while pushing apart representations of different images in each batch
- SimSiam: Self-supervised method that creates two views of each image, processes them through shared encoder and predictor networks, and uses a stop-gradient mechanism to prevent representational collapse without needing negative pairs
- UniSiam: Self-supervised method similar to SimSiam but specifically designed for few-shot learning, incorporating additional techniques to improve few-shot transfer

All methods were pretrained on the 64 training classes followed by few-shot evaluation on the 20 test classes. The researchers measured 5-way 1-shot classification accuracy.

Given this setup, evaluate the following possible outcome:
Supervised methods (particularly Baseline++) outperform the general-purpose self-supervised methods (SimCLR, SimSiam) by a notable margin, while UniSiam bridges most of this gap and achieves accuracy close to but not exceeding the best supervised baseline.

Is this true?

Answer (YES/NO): NO